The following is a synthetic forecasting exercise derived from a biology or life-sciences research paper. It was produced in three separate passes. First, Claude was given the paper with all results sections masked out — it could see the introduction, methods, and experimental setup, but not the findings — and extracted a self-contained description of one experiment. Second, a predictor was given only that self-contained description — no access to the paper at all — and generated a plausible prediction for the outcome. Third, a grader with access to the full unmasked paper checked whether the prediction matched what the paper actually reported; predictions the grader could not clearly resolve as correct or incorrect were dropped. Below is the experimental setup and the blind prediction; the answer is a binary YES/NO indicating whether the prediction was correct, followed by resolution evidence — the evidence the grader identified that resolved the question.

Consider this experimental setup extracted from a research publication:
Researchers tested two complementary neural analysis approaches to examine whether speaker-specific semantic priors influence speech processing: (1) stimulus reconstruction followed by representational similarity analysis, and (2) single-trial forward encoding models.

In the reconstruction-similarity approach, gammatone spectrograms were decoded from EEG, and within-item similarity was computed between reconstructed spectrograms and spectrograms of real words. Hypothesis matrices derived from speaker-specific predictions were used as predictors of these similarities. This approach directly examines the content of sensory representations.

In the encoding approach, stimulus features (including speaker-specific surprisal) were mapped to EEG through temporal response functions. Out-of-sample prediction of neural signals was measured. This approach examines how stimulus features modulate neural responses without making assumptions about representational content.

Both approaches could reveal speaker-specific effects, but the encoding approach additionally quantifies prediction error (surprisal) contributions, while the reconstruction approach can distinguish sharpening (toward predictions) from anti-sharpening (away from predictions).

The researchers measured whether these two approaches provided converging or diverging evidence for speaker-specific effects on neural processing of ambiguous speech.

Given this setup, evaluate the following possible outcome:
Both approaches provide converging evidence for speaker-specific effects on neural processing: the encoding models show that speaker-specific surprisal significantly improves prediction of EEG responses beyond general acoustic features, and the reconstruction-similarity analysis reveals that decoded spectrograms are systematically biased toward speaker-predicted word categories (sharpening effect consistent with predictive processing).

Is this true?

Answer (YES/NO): YES